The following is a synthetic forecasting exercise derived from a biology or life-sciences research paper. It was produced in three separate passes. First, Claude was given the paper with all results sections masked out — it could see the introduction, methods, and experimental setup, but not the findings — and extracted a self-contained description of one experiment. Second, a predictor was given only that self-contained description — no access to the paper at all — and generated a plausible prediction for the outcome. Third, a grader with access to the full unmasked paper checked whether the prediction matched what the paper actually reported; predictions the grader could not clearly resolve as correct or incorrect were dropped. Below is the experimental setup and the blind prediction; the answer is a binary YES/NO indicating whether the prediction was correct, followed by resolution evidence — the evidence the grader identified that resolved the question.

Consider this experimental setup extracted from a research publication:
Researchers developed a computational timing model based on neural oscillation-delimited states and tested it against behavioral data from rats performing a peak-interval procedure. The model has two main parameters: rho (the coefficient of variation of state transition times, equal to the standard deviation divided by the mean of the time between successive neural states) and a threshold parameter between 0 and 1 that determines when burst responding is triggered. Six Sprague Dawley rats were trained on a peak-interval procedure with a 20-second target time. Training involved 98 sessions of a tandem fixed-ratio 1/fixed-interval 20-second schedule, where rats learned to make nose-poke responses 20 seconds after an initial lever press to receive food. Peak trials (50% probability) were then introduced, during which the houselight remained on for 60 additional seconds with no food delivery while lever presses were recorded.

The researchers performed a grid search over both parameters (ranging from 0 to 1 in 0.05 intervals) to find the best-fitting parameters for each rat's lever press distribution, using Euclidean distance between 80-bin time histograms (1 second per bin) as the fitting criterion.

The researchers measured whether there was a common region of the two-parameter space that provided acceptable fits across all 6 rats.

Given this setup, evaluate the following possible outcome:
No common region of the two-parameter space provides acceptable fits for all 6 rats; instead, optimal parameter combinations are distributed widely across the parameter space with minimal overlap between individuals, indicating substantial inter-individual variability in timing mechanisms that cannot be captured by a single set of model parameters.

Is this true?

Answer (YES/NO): NO